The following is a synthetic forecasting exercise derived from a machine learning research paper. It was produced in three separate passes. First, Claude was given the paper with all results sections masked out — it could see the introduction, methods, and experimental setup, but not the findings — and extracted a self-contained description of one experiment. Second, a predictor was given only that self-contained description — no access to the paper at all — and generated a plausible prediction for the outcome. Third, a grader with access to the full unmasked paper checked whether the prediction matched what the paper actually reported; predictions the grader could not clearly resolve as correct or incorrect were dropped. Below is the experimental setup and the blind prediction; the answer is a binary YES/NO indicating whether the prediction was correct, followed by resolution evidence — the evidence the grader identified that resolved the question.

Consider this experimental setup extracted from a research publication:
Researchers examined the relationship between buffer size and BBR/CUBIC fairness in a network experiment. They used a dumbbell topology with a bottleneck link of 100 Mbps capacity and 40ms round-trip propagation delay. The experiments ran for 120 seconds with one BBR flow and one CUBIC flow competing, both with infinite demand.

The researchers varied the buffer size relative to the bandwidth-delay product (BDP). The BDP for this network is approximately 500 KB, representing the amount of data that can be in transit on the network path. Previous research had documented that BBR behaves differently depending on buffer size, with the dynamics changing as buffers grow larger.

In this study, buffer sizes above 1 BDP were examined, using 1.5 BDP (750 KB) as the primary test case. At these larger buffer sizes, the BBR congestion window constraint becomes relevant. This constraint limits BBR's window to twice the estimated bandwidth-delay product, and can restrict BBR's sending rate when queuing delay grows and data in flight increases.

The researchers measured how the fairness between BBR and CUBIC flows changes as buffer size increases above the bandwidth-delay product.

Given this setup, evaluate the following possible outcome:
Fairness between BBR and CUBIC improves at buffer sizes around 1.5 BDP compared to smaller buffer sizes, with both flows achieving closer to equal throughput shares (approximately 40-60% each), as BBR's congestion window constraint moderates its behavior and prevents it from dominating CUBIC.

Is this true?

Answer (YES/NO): NO